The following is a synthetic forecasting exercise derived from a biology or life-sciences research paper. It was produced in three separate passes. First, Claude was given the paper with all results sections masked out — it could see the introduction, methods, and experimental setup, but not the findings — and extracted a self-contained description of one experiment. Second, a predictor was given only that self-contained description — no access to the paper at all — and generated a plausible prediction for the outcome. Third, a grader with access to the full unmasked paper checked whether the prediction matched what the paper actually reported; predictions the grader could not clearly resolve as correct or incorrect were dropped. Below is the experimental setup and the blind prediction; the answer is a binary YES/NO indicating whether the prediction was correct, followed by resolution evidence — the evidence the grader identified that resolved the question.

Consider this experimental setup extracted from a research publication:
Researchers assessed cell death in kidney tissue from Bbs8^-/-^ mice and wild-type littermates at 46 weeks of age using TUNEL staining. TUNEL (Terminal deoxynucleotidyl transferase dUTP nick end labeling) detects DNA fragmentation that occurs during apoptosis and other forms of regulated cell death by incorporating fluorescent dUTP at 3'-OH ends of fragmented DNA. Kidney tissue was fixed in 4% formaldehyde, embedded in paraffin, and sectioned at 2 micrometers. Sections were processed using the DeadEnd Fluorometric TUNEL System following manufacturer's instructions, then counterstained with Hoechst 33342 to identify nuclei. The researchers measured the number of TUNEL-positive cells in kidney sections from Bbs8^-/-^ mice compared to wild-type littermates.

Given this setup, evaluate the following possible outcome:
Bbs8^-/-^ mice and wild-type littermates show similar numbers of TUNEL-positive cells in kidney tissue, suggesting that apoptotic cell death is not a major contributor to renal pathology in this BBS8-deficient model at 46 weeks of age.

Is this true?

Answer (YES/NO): NO